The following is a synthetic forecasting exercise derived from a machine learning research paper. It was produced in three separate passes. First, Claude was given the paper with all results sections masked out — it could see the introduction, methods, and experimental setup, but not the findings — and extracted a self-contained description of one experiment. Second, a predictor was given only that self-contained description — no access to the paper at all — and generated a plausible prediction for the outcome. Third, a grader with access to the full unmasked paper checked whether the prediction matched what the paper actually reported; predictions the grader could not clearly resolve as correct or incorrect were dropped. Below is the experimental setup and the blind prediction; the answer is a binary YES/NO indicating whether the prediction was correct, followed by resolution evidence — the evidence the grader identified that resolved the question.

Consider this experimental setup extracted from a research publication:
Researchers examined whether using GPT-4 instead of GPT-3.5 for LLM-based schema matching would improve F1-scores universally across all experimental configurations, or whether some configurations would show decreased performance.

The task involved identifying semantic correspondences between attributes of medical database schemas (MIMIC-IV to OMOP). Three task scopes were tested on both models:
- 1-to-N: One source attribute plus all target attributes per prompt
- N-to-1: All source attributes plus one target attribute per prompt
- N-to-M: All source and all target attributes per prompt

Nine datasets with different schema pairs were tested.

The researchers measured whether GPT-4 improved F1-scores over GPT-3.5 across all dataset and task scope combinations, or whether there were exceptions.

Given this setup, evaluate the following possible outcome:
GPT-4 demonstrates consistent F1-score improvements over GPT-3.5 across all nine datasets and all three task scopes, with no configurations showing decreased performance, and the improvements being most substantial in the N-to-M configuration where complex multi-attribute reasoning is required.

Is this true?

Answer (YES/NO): NO